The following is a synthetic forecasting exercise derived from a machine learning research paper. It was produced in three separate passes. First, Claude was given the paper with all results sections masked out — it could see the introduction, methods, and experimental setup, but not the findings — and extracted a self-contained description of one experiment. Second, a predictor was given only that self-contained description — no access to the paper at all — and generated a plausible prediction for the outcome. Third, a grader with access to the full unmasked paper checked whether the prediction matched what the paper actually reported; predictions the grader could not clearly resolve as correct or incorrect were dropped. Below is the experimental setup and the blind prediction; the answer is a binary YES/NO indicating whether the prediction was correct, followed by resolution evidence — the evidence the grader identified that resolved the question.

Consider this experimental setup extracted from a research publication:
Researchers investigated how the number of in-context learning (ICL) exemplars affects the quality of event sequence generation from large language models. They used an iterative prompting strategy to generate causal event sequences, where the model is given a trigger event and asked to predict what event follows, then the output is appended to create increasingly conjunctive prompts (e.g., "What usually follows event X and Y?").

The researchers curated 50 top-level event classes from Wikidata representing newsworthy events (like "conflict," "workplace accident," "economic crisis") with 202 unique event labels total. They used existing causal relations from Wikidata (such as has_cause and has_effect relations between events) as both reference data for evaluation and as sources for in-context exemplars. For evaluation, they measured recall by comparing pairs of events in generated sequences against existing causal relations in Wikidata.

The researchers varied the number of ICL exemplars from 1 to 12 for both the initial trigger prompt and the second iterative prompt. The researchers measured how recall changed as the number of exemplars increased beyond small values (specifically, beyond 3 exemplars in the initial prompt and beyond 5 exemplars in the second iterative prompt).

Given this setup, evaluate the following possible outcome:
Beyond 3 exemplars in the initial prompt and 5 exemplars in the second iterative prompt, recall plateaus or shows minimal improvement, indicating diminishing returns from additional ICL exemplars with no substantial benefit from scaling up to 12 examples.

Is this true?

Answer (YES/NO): YES